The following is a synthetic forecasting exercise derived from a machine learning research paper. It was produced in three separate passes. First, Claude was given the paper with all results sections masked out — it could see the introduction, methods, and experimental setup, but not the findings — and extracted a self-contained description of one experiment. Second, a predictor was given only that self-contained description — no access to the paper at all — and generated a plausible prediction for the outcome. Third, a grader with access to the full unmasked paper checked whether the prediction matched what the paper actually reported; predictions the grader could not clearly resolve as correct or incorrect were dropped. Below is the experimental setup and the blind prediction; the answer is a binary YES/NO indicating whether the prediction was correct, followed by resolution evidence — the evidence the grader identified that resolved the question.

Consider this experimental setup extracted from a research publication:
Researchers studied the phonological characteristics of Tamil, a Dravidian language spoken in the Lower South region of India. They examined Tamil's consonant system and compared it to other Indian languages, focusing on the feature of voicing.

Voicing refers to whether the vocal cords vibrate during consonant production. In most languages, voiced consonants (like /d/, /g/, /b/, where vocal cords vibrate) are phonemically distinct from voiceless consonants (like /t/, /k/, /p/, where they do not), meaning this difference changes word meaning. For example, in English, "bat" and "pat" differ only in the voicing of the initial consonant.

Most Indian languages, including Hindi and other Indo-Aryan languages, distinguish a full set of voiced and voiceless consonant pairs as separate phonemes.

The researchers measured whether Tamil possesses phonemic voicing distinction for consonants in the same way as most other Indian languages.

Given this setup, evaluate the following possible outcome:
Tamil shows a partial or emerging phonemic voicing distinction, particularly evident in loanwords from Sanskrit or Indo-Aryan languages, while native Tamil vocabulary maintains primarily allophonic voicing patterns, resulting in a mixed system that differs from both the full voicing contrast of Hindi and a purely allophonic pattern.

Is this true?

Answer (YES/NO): NO